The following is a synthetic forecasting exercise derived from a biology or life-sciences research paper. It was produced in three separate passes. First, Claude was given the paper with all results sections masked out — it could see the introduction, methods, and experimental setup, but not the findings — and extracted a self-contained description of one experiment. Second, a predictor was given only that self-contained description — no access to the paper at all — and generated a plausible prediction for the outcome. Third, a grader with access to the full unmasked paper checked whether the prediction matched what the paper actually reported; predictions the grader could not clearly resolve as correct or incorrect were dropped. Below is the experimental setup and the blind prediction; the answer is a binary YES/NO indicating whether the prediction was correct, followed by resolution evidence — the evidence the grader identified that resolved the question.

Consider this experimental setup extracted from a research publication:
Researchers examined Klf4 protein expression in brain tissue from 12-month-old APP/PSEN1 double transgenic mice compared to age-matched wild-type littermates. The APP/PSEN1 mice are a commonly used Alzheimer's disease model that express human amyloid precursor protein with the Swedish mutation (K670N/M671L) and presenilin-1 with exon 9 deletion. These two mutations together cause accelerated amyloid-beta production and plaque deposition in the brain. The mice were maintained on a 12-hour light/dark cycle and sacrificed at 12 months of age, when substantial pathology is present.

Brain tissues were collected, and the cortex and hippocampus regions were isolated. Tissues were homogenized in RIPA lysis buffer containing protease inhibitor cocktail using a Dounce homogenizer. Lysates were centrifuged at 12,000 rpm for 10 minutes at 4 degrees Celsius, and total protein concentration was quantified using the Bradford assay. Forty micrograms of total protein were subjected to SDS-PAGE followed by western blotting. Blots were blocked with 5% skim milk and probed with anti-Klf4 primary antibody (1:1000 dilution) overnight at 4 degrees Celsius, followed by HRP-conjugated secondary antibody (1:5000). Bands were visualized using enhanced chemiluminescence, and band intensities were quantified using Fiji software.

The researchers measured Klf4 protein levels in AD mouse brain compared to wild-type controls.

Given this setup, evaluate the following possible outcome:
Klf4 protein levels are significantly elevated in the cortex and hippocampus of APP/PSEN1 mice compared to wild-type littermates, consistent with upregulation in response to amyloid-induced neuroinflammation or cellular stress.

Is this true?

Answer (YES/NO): YES